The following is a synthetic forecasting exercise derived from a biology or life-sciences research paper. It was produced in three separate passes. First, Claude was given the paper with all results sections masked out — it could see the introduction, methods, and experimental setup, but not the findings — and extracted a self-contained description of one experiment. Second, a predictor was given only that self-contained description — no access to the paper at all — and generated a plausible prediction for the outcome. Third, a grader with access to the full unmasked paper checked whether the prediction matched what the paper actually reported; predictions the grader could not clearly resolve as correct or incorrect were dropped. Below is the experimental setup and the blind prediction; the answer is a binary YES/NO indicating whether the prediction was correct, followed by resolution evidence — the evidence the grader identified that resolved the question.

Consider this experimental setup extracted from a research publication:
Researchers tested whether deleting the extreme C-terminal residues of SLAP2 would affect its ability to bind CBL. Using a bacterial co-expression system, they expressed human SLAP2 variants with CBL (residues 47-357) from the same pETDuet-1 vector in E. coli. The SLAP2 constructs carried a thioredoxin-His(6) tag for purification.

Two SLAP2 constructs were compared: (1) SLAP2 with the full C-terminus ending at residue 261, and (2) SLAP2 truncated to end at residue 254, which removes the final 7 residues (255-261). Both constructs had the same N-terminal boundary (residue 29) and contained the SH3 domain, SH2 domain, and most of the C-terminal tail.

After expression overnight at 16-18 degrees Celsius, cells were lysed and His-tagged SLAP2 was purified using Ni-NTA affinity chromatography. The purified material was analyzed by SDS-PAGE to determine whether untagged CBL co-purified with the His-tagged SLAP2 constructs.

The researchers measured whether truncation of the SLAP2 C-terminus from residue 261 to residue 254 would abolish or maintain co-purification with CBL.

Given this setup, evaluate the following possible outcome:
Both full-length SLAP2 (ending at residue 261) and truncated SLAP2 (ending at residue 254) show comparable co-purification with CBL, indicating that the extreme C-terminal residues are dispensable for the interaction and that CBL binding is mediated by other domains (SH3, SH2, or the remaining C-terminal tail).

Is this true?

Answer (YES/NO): YES